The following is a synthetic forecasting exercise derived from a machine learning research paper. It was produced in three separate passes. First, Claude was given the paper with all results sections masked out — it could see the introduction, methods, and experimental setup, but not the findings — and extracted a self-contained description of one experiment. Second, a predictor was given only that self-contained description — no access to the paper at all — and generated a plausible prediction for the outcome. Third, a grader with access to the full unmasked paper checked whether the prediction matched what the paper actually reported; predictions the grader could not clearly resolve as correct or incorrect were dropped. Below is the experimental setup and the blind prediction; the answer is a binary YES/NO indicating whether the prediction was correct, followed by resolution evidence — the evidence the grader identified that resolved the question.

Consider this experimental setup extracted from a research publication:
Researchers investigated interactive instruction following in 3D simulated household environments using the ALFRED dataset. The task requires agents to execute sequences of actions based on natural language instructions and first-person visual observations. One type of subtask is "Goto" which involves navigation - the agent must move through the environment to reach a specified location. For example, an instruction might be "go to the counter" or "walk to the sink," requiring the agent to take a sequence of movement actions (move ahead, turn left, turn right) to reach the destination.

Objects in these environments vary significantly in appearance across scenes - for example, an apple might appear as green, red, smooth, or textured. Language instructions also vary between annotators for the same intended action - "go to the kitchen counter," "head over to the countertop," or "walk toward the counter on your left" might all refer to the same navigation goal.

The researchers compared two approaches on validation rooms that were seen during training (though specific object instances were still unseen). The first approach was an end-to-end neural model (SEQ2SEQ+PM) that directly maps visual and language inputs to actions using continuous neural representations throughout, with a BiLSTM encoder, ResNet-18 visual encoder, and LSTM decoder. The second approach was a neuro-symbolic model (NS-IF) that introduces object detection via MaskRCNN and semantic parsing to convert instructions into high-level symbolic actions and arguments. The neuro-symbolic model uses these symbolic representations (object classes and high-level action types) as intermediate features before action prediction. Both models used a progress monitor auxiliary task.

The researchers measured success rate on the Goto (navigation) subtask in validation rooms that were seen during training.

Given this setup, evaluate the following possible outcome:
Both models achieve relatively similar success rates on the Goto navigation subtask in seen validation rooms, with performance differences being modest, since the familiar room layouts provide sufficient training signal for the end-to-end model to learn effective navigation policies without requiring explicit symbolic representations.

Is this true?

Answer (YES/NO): NO